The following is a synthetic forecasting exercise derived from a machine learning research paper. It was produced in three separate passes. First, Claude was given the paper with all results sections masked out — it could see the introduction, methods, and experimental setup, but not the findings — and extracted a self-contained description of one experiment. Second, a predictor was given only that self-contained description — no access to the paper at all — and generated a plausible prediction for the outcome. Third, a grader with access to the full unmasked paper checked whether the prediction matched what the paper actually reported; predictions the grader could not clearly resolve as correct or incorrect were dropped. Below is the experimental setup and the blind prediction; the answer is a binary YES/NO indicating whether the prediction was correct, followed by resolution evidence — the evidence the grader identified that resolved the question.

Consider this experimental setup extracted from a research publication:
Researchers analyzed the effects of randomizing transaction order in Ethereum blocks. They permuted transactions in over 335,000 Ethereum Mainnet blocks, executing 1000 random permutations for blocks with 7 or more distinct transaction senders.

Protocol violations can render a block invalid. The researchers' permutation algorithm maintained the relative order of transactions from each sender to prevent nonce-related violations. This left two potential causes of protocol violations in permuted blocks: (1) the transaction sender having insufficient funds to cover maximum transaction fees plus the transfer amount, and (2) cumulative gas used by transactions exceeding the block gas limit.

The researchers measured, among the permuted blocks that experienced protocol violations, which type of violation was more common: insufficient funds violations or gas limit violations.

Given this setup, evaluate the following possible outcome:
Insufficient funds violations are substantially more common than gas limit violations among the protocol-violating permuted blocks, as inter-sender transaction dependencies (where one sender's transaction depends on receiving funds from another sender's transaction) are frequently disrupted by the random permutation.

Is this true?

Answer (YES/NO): YES